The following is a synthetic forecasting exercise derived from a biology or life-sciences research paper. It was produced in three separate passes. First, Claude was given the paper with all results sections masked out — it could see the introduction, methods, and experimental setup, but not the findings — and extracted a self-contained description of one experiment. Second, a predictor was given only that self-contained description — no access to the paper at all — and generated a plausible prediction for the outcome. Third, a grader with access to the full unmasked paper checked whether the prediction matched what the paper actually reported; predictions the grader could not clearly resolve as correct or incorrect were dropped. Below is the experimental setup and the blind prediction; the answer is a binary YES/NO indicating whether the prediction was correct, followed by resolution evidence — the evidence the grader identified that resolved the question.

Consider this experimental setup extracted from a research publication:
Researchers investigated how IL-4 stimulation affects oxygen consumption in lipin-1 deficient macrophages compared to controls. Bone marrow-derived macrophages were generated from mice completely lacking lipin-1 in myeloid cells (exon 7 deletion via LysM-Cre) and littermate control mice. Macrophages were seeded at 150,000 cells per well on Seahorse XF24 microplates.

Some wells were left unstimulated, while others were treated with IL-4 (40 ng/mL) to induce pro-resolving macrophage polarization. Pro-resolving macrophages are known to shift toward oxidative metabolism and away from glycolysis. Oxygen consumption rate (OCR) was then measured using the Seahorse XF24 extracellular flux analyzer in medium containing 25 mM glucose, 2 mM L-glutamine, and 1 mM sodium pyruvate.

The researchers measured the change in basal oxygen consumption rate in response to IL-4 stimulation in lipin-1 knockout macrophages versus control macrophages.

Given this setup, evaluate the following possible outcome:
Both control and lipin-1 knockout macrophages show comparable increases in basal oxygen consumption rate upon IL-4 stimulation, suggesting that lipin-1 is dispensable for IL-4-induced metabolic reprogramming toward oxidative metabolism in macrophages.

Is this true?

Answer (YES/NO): NO